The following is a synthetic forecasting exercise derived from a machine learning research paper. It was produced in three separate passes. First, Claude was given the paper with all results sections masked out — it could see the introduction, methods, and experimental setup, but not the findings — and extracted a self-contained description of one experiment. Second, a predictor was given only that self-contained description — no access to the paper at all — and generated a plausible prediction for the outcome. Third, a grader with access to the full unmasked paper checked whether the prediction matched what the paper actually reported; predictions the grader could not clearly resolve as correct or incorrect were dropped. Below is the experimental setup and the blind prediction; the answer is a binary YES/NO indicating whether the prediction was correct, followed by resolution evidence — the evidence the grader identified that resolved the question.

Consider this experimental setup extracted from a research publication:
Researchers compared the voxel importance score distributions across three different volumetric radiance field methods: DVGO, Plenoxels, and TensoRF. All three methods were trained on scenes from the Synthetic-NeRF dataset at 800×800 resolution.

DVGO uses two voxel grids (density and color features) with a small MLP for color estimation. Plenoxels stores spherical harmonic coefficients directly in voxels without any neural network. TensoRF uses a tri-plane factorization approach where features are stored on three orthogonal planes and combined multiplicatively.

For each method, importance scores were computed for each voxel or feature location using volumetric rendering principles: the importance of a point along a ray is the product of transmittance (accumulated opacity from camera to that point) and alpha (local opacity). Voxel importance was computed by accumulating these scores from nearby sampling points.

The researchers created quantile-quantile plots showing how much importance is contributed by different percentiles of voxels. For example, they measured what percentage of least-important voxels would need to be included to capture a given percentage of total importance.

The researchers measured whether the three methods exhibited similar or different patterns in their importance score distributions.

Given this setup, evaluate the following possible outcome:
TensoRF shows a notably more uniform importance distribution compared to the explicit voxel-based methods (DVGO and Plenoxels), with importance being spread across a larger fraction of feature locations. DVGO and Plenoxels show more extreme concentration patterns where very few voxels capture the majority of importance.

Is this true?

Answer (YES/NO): NO